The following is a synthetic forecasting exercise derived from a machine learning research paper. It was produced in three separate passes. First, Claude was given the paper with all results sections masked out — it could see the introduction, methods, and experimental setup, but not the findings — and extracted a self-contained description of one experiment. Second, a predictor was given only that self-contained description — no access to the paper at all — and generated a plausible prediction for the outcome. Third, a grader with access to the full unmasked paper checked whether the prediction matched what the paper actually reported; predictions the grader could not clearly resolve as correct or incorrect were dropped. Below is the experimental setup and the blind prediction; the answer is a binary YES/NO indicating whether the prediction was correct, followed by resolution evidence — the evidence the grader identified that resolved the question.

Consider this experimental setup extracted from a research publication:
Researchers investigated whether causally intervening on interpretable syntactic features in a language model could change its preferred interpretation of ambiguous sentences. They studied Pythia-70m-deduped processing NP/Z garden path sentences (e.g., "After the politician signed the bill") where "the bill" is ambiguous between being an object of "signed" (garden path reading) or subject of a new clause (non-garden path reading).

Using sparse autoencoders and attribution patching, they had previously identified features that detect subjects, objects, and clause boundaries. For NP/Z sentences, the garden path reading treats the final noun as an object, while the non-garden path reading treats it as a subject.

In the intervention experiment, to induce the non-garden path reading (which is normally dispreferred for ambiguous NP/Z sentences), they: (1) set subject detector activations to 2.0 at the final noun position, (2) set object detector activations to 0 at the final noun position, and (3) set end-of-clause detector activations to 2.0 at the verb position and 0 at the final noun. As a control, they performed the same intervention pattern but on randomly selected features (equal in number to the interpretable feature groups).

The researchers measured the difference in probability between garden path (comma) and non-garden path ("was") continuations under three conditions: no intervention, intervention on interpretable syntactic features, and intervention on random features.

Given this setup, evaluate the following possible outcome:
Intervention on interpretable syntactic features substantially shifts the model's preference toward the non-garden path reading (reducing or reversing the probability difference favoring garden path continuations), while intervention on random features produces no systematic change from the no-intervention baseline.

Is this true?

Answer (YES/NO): YES